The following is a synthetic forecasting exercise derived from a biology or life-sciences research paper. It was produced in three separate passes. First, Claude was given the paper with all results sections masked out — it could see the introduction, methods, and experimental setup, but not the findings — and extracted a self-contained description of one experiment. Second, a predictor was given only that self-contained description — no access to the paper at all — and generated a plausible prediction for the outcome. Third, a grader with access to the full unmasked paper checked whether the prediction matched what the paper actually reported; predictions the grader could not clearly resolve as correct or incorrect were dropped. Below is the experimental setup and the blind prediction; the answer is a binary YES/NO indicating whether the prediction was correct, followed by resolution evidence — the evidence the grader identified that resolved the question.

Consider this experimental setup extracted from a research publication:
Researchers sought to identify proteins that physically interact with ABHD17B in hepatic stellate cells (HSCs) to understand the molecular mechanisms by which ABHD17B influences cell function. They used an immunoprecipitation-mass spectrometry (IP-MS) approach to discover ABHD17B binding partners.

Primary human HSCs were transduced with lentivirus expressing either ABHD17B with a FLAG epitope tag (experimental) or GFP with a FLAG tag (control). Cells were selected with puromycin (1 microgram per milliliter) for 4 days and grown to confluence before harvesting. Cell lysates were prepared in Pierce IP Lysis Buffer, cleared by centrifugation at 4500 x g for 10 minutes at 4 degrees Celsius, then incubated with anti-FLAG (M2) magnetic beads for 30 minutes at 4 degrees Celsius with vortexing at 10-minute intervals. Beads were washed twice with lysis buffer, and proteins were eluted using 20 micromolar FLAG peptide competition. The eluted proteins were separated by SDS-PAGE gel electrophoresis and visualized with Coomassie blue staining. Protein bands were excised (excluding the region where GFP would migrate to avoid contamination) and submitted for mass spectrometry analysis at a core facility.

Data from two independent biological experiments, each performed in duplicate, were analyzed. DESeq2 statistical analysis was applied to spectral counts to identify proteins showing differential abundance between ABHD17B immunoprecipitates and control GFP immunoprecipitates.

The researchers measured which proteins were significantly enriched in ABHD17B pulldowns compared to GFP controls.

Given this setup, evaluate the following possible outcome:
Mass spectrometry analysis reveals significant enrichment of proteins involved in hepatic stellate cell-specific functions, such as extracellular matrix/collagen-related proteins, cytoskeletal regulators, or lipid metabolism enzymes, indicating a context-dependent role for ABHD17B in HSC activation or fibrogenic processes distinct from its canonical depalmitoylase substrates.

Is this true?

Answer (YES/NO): YES